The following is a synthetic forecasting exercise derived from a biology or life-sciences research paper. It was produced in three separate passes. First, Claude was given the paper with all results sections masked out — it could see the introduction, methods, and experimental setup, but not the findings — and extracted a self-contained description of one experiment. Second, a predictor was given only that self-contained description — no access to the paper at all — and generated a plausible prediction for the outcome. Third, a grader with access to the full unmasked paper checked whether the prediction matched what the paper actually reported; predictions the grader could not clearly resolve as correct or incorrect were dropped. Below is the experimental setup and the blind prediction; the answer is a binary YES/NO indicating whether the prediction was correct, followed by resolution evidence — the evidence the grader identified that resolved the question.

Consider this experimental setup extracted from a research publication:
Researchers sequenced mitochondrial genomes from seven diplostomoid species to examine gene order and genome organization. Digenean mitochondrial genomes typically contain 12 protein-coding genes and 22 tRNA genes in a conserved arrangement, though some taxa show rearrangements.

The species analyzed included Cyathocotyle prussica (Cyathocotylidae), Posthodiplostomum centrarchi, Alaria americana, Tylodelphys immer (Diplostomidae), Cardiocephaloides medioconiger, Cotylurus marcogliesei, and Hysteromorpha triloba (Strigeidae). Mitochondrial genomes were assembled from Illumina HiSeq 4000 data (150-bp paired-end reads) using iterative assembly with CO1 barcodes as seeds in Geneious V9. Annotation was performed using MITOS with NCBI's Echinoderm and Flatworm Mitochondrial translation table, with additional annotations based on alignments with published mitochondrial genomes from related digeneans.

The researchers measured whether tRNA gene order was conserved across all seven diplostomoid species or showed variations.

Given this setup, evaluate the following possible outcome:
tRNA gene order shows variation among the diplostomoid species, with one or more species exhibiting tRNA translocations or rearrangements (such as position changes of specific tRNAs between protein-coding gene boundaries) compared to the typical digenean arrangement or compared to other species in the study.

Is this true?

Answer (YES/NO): YES